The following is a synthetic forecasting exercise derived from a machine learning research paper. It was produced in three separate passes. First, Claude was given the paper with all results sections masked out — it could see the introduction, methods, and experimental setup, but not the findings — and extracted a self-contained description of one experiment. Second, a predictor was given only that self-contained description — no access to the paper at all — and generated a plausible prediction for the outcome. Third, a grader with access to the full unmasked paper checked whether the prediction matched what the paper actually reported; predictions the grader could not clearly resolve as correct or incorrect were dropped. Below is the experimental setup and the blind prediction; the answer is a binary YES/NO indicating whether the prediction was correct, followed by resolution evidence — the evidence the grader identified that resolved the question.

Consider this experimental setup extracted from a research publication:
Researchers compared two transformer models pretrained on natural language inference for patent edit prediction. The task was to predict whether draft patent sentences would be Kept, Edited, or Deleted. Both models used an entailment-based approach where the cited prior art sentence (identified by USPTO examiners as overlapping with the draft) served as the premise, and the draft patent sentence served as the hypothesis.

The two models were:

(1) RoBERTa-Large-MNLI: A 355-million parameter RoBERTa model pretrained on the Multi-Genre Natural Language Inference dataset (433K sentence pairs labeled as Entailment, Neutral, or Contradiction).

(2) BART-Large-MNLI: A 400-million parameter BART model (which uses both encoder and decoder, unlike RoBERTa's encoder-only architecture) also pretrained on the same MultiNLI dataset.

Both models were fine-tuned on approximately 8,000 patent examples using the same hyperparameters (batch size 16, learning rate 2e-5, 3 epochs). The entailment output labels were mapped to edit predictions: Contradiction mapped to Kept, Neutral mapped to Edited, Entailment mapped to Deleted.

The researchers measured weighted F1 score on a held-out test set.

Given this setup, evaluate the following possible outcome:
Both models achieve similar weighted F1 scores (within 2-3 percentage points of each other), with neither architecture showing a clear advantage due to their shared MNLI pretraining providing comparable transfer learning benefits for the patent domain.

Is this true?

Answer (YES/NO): YES